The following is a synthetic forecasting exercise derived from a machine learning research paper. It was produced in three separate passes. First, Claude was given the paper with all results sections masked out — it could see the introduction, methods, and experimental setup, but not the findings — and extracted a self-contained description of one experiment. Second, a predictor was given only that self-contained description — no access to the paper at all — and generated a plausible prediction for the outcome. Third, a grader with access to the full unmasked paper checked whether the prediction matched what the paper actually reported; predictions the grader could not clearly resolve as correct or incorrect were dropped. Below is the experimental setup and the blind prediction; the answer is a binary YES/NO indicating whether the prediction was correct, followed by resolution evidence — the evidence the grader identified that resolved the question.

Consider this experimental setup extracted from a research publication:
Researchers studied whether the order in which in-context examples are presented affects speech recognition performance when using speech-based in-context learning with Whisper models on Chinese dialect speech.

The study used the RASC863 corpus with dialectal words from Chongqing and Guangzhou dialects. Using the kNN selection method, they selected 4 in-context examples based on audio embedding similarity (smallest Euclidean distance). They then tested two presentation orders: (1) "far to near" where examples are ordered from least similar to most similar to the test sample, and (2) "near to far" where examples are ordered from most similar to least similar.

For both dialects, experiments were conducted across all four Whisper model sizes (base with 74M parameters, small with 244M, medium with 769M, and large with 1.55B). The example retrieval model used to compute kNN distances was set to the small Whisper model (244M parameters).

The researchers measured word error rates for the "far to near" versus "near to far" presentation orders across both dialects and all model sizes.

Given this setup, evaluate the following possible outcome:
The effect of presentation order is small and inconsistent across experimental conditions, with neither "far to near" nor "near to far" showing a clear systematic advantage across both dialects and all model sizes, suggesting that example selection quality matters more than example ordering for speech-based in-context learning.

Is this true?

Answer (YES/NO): YES